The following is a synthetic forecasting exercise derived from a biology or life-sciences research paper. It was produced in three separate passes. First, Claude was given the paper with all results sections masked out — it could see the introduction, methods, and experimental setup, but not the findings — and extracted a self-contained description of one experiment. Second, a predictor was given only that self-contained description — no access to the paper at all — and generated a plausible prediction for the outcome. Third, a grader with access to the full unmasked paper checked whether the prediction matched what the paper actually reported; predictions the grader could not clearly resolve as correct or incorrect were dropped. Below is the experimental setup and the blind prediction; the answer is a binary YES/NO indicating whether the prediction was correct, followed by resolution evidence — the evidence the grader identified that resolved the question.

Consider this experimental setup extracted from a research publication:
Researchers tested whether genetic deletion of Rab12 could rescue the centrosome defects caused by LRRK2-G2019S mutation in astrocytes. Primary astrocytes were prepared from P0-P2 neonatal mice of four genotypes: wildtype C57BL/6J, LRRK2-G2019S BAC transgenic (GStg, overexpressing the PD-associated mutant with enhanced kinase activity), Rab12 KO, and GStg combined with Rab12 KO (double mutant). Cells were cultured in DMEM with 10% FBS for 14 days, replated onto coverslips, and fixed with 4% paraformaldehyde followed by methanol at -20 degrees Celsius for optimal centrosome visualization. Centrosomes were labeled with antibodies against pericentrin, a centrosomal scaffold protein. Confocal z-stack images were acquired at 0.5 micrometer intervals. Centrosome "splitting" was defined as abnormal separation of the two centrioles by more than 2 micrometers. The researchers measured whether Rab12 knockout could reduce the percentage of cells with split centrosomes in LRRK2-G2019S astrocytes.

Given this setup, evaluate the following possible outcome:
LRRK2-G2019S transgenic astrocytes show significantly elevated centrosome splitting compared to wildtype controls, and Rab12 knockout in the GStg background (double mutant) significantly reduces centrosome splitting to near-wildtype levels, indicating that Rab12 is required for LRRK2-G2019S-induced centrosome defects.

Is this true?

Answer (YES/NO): YES